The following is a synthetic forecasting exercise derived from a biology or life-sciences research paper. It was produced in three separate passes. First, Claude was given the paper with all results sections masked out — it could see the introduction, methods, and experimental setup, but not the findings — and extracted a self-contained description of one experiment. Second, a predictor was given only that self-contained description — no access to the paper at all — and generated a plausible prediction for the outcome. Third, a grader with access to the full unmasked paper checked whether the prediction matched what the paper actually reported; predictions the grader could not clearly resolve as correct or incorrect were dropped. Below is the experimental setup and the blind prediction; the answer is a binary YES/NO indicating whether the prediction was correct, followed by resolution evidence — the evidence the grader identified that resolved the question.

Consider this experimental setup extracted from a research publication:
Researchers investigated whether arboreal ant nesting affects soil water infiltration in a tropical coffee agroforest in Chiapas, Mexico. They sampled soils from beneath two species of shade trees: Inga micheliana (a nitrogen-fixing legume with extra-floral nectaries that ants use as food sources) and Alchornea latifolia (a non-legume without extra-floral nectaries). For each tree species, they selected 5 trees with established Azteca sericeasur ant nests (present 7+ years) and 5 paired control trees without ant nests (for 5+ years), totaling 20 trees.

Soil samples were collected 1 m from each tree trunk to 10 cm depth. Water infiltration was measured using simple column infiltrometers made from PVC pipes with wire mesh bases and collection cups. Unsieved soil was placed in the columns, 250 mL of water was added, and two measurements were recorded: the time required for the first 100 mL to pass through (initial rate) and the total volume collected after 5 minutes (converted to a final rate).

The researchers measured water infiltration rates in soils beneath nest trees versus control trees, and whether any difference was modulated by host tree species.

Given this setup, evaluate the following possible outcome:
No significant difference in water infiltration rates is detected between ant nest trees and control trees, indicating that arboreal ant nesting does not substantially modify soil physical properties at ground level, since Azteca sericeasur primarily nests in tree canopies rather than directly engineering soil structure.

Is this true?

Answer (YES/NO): NO